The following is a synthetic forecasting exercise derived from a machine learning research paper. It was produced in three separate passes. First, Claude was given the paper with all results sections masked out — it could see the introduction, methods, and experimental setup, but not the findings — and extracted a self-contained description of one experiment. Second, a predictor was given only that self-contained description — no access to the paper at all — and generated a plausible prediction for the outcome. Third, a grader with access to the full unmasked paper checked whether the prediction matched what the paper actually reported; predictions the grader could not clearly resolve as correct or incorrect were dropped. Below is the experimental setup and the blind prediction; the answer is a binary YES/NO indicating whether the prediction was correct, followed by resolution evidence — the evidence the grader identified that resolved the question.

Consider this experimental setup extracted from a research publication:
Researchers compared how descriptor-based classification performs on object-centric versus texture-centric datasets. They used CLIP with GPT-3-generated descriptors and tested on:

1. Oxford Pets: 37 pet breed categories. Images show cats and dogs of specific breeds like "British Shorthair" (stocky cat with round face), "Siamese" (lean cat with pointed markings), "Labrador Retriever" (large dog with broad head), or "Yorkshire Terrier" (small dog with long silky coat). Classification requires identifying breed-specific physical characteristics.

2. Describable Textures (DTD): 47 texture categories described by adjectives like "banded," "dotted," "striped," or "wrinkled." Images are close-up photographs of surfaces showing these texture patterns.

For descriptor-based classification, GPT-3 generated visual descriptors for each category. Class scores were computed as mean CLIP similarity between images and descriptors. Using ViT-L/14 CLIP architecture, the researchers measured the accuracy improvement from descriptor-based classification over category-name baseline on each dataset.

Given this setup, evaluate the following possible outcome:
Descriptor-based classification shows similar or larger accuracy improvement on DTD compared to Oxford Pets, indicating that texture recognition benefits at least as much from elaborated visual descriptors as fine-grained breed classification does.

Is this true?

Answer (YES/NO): NO